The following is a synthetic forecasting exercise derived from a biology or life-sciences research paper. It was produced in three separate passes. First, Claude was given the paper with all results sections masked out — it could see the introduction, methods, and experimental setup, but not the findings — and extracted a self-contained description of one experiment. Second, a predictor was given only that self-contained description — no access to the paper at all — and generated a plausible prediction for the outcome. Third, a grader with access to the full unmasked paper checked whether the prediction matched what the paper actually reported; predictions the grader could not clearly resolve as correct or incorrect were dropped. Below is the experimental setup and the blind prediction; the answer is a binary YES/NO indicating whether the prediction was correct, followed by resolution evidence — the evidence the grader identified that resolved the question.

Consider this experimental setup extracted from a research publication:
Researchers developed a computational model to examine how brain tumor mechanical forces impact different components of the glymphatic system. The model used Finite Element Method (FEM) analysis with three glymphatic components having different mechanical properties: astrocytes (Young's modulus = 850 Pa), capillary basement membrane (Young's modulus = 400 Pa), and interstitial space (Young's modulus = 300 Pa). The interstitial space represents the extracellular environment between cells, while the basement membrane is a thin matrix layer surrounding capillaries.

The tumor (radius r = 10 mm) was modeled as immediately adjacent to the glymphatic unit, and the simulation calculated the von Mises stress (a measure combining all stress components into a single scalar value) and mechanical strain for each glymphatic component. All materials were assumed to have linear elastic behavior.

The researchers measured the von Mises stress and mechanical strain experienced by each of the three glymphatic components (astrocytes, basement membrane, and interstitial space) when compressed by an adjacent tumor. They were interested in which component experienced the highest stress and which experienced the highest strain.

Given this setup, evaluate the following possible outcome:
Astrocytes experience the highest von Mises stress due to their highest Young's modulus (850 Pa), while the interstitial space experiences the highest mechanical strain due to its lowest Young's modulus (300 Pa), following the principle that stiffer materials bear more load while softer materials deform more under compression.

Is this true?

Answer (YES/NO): NO